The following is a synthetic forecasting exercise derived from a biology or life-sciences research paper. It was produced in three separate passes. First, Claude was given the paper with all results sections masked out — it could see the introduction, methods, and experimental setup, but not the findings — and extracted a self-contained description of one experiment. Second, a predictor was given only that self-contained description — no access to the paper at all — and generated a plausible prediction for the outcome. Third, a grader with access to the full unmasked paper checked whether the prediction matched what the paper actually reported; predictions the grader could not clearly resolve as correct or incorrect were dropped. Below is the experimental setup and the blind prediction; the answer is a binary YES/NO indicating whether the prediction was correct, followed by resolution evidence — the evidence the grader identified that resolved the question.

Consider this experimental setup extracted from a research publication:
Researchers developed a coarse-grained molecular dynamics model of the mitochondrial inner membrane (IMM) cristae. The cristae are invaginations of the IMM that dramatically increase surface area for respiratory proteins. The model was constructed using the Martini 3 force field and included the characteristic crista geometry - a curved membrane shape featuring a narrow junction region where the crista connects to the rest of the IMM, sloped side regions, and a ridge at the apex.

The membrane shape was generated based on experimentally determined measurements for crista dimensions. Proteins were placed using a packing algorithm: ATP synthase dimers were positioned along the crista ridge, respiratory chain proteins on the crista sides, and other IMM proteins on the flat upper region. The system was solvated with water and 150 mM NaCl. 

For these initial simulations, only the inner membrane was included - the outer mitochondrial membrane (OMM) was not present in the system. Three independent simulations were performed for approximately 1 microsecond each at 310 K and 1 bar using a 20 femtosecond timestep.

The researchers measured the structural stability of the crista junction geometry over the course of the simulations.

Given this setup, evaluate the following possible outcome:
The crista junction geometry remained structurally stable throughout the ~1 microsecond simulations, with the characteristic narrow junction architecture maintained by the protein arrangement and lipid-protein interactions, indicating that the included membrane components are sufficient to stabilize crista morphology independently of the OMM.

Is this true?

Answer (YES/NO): NO